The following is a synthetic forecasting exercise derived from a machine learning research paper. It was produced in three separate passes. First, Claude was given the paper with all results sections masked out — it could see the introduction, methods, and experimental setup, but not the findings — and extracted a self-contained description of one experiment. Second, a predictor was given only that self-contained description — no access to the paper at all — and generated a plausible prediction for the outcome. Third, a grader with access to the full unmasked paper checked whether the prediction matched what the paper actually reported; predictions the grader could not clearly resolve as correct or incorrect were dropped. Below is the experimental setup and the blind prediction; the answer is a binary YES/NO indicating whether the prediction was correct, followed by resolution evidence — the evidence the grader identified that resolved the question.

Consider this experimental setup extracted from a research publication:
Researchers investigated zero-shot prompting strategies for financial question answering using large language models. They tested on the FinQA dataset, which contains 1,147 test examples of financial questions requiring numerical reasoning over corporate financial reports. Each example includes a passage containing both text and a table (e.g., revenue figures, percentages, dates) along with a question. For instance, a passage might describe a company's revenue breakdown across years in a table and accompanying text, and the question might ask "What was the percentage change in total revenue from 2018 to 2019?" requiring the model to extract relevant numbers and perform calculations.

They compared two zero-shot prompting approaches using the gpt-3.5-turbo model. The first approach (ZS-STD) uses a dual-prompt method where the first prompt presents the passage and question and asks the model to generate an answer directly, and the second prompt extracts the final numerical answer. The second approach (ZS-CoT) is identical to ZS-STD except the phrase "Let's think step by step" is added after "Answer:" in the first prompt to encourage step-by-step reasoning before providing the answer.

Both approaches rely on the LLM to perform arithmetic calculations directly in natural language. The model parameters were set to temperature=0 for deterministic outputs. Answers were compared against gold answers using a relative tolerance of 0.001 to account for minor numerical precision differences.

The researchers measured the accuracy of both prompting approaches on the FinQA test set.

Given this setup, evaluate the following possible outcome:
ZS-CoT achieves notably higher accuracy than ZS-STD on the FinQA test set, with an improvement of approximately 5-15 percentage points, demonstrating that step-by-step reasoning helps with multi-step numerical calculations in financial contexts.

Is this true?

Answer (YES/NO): NO